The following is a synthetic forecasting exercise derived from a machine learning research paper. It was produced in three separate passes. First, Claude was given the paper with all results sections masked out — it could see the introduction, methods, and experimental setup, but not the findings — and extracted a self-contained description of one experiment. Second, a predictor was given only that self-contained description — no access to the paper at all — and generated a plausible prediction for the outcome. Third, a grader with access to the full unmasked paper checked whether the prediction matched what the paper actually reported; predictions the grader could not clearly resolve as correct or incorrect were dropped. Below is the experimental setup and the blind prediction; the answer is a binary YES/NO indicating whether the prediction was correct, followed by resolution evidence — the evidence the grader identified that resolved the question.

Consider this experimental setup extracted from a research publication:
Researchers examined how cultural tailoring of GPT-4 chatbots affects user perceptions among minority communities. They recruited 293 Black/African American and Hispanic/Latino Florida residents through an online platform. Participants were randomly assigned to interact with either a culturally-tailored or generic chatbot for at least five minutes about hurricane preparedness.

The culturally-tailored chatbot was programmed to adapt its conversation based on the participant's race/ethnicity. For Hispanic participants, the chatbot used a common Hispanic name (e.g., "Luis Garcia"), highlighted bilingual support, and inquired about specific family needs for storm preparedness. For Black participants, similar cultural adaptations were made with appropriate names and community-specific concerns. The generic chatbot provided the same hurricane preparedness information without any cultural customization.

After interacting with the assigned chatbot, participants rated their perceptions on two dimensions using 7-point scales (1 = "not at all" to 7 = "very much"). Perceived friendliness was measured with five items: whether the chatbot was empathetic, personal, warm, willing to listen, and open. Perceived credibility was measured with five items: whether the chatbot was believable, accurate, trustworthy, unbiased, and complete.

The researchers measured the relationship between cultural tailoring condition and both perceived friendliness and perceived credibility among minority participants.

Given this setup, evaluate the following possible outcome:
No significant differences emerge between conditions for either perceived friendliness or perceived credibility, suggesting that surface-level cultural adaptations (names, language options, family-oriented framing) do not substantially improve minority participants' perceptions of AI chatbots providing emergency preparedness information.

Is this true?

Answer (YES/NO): NO